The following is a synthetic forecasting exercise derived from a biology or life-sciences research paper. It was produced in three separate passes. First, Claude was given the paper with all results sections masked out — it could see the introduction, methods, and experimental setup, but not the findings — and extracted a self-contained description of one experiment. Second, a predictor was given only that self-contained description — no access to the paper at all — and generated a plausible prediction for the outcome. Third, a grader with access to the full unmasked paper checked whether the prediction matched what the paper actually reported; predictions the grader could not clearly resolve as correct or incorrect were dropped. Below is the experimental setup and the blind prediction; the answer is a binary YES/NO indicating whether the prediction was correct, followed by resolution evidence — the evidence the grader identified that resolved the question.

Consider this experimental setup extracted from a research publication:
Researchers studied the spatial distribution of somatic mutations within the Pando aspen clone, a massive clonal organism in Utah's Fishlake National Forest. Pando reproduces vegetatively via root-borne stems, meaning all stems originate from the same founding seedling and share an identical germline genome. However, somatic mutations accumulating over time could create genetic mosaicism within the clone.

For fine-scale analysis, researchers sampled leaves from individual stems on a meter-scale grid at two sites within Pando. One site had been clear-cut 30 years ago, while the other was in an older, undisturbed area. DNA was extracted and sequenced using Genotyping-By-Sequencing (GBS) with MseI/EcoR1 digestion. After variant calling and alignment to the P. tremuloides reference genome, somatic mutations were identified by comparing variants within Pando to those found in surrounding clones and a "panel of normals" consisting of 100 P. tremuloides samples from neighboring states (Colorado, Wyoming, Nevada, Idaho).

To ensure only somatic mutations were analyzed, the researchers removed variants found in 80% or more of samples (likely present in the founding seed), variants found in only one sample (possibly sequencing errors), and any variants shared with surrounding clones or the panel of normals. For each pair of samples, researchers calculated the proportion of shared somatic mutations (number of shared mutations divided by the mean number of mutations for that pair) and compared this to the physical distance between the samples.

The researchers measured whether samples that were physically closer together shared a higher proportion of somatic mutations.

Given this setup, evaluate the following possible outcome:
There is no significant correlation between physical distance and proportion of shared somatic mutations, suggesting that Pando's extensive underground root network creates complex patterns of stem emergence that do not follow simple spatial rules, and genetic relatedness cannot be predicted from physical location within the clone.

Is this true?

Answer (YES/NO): NO